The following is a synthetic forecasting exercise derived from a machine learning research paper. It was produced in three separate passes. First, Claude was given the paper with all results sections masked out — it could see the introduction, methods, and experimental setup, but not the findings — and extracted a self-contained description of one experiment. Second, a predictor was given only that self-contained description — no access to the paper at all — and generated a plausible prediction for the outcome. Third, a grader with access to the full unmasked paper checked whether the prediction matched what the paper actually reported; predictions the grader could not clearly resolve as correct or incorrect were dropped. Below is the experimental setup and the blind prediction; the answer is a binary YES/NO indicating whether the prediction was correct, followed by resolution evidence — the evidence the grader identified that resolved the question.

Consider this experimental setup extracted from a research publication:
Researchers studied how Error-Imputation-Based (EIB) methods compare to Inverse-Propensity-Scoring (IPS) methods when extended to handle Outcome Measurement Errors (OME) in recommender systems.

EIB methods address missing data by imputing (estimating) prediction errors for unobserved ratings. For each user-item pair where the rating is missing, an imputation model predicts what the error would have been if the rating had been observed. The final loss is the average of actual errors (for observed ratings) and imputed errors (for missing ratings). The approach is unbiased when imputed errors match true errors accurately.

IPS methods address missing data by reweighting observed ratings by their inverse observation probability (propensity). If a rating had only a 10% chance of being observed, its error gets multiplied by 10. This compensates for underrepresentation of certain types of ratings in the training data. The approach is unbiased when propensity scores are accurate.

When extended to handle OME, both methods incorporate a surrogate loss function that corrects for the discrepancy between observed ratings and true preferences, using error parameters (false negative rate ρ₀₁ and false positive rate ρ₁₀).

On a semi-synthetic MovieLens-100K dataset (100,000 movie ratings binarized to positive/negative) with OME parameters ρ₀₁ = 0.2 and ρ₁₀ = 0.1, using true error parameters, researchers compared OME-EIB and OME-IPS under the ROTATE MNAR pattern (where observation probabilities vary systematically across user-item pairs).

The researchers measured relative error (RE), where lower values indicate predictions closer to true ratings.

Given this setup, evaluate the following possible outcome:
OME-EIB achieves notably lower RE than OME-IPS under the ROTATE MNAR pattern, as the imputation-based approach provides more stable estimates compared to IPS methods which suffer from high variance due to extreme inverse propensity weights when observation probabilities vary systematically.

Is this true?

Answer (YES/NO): NO